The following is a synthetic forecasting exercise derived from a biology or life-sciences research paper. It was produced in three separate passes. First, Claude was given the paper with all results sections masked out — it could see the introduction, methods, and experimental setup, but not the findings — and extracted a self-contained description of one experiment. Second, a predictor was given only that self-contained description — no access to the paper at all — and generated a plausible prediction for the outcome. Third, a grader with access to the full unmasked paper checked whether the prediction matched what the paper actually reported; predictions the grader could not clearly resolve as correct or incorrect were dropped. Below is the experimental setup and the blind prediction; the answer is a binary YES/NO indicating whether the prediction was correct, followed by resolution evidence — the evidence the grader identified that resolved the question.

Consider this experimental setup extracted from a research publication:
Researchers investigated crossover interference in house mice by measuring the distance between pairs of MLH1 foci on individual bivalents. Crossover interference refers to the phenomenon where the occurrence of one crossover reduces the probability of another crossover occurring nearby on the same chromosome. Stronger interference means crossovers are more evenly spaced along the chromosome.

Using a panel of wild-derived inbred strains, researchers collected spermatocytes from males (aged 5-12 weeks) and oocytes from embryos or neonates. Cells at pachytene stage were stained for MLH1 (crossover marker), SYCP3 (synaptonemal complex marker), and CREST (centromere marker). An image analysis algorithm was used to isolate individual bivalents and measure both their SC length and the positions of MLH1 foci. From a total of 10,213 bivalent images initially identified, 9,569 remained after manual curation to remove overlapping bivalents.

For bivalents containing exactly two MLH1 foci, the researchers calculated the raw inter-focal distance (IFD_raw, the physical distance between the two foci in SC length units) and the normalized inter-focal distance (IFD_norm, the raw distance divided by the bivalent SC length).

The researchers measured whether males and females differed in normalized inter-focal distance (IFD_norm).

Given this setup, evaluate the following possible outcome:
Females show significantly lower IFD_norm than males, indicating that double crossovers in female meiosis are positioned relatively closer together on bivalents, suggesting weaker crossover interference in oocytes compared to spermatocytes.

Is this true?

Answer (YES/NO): YES